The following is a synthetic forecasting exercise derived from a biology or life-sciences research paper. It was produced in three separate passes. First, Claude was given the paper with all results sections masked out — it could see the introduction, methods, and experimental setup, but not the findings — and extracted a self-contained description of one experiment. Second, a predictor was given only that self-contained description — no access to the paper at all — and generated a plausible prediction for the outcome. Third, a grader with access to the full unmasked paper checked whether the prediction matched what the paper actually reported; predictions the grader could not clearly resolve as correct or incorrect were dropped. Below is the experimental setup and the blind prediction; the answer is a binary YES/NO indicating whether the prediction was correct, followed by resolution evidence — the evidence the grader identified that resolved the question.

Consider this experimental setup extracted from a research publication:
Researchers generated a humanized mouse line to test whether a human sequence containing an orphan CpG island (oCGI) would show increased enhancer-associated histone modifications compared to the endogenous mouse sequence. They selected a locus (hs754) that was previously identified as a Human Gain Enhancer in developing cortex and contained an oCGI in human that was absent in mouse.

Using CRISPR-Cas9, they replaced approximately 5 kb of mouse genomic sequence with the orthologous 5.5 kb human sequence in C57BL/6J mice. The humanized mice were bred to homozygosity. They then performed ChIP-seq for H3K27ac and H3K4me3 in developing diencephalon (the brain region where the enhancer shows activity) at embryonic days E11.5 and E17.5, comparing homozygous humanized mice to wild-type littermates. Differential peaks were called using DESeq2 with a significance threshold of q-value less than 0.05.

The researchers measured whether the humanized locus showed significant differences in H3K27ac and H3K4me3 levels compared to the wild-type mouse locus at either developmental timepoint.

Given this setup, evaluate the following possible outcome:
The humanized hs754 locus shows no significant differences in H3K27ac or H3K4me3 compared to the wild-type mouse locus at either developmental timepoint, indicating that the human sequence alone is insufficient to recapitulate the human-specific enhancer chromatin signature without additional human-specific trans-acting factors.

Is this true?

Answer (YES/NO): NO